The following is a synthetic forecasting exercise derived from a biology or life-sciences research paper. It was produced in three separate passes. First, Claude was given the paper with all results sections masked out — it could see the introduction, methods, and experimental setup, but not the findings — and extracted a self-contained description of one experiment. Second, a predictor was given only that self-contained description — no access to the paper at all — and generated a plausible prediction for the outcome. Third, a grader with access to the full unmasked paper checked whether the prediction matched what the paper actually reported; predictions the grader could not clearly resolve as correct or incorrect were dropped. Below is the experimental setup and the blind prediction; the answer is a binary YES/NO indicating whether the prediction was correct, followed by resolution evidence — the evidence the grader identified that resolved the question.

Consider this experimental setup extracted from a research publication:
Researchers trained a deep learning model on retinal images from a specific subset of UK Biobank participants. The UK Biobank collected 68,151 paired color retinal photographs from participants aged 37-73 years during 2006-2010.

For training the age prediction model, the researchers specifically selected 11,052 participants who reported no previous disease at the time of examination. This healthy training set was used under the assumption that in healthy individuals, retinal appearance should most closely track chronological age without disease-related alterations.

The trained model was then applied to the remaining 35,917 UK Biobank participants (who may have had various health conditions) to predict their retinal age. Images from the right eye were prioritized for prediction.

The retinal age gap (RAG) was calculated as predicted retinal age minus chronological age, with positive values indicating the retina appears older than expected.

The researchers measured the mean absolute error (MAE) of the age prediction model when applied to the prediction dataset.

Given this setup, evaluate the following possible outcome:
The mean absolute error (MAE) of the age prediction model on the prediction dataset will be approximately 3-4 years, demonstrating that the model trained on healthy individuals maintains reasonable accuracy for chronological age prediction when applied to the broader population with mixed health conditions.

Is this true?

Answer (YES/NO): YES